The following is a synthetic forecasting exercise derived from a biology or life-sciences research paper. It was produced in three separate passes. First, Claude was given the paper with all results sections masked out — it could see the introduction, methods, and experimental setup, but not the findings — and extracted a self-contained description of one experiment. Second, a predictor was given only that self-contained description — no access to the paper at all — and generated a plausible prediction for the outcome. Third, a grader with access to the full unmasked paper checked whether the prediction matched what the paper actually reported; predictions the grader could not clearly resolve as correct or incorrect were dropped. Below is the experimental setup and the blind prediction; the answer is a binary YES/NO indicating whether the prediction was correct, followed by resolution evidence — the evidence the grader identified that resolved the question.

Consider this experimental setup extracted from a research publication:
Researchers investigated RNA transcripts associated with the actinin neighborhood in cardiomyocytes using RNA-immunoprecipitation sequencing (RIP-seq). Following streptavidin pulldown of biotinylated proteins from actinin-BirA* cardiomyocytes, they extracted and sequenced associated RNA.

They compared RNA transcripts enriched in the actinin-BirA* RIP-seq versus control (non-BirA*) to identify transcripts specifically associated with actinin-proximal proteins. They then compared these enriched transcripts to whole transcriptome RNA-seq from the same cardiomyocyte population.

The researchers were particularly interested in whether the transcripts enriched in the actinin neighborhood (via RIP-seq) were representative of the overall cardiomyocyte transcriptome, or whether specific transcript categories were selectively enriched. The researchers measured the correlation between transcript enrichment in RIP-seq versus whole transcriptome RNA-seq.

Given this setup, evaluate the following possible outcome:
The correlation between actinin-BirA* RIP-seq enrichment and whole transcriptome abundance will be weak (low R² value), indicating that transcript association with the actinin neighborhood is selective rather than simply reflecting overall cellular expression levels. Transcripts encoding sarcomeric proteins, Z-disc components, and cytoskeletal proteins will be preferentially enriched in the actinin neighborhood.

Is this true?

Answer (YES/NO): NO